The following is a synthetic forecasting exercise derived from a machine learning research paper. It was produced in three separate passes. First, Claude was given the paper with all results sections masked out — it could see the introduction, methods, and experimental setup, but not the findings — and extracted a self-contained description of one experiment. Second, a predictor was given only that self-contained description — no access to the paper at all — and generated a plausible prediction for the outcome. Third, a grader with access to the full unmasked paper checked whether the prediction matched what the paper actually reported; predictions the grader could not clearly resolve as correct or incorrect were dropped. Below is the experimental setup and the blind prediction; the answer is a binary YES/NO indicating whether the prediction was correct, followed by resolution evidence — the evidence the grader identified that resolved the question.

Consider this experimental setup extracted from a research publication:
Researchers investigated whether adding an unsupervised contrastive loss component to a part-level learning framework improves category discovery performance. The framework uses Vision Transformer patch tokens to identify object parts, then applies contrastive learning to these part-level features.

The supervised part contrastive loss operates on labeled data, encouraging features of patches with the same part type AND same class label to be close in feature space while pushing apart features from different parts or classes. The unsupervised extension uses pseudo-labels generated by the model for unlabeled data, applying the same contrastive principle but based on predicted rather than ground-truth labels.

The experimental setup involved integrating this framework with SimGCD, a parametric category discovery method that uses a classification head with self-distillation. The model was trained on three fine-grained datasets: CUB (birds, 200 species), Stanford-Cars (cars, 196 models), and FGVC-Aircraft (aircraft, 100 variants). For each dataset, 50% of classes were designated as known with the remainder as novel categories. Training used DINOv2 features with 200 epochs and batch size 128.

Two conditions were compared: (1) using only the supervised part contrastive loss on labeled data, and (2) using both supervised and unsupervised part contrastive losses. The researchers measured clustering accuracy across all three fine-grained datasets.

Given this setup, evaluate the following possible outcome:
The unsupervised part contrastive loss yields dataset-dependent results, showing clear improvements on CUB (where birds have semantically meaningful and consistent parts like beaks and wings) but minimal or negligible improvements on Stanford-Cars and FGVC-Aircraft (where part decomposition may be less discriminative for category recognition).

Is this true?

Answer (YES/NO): NO